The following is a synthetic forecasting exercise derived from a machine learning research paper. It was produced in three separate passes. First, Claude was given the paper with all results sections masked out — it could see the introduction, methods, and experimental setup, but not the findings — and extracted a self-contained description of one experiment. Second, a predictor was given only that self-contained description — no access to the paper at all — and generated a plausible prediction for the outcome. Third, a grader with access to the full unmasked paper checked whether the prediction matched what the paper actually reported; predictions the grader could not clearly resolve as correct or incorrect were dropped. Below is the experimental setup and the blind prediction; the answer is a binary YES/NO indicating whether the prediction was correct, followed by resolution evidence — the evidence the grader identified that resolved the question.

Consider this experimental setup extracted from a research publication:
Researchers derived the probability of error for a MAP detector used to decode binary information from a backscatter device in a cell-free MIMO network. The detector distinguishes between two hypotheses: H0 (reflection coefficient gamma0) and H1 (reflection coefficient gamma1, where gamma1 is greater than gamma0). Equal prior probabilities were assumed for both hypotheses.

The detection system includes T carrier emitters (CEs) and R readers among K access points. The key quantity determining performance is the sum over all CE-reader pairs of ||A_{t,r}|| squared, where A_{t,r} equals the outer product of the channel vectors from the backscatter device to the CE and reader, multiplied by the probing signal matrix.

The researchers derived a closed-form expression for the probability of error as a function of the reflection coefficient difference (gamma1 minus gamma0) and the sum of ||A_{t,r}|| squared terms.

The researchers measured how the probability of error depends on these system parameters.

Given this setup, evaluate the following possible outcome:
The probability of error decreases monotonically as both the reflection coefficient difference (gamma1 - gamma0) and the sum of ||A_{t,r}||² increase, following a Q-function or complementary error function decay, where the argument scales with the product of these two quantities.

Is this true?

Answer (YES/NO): NO